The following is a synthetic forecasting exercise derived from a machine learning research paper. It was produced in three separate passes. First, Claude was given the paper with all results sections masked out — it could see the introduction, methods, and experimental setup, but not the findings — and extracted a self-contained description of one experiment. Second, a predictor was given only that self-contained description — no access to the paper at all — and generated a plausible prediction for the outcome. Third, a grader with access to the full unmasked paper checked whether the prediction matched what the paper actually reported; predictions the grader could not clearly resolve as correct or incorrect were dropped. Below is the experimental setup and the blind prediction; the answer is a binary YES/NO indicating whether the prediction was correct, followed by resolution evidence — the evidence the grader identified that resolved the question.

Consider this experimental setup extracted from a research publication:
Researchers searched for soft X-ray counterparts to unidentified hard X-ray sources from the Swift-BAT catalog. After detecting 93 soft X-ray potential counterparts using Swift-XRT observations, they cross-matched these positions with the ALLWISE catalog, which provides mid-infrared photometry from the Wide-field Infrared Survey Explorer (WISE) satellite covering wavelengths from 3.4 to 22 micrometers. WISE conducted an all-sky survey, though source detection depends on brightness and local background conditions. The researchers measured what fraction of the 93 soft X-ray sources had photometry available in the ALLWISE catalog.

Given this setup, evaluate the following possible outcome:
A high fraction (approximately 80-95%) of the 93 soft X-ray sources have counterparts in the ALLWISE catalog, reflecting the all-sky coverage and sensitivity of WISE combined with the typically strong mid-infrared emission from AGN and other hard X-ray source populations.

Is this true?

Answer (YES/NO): NO